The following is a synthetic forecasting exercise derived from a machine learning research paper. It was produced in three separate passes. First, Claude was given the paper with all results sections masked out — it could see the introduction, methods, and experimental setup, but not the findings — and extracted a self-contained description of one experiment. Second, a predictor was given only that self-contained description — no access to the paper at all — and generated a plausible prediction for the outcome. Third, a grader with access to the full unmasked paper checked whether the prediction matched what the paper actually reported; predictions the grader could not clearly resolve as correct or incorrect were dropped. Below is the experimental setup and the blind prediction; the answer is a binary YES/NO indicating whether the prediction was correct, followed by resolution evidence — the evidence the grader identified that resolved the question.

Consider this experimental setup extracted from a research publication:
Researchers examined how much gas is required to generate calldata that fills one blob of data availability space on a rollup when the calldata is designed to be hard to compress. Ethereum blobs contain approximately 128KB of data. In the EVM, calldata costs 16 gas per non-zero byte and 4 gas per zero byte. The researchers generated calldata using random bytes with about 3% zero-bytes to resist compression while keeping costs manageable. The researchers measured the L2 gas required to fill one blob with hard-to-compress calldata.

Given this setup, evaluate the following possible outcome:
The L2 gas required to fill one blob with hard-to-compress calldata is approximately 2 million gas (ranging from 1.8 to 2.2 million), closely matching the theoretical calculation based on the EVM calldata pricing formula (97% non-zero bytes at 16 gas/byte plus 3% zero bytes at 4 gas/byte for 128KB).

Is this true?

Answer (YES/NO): NO